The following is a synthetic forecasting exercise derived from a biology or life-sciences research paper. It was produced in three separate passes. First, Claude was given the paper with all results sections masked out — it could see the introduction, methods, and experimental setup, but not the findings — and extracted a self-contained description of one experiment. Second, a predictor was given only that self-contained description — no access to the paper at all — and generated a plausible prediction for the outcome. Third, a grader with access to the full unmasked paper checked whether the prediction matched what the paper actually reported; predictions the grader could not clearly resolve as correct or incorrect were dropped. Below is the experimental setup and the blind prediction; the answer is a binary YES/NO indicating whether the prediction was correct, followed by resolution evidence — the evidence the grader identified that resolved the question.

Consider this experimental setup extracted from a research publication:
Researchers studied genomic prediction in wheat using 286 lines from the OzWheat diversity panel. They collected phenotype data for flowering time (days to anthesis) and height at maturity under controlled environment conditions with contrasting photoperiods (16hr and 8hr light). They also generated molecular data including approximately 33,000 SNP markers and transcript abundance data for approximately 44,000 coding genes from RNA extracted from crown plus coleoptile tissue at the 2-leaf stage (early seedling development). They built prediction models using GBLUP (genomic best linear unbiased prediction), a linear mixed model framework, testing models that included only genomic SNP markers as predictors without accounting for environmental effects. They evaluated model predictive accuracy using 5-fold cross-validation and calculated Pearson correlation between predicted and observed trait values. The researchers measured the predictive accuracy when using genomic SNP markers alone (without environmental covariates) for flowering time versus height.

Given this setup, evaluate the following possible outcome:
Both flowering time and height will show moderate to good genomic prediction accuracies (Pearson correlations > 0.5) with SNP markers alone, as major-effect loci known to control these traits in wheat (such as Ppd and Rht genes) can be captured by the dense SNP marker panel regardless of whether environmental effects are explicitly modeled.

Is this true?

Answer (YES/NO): NO